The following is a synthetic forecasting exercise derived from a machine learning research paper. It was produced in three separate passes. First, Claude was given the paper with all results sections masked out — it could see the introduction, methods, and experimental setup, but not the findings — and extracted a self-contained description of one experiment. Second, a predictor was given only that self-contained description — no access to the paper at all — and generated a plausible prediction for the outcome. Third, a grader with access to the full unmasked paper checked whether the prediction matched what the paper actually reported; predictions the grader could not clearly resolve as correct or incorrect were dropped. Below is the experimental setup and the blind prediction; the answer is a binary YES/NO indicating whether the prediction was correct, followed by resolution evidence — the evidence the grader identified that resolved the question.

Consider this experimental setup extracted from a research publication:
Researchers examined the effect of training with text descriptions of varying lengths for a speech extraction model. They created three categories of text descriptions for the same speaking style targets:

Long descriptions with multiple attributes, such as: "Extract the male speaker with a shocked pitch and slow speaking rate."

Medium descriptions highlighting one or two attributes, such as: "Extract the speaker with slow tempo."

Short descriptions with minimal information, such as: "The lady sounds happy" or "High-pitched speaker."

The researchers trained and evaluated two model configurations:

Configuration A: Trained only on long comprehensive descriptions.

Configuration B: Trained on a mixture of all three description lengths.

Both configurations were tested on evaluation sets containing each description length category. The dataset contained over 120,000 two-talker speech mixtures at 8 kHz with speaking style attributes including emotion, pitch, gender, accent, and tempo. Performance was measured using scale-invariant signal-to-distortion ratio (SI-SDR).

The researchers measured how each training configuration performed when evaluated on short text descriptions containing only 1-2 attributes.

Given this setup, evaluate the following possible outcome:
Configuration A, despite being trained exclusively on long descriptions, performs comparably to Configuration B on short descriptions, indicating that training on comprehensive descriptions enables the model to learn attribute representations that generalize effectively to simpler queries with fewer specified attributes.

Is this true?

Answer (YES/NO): NO